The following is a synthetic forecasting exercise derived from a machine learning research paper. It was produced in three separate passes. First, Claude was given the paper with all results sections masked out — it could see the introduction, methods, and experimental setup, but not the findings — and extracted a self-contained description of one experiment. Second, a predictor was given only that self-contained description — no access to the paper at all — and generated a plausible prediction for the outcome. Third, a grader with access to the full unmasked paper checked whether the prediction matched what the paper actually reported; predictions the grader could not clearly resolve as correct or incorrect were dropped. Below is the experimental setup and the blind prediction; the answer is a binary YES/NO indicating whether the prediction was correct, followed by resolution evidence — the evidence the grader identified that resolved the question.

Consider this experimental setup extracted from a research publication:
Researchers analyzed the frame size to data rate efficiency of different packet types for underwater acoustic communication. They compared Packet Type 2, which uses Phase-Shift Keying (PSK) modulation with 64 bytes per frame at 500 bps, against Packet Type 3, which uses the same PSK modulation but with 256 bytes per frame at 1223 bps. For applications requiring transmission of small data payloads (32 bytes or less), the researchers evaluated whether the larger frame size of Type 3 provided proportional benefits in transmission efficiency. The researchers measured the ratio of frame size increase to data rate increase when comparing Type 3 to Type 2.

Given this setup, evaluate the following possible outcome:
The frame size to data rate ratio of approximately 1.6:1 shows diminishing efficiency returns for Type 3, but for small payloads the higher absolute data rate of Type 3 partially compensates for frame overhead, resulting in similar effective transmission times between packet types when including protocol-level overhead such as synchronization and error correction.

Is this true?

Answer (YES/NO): NO